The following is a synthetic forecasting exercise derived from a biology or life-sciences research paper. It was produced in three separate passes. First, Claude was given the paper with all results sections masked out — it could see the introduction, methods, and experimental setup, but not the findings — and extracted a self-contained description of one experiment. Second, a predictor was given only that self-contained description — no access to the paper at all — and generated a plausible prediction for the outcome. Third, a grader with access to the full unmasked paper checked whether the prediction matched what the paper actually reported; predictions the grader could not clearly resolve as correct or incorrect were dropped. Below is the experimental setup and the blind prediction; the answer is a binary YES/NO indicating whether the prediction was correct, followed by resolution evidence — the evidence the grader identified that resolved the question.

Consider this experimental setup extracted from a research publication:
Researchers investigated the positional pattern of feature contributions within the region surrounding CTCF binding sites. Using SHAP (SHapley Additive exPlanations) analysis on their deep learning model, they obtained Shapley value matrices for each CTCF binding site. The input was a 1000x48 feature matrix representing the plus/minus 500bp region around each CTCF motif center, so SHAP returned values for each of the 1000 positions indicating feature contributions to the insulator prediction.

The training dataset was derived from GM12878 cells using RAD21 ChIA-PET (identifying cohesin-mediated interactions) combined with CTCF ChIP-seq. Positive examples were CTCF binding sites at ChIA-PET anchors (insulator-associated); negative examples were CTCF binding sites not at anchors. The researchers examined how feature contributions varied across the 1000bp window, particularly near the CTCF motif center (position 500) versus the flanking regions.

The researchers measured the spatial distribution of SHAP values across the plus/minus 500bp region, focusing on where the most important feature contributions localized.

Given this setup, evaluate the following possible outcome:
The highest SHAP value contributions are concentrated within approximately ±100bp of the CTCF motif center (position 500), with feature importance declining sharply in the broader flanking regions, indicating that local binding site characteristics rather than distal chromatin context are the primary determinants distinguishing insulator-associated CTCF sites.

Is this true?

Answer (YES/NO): NO